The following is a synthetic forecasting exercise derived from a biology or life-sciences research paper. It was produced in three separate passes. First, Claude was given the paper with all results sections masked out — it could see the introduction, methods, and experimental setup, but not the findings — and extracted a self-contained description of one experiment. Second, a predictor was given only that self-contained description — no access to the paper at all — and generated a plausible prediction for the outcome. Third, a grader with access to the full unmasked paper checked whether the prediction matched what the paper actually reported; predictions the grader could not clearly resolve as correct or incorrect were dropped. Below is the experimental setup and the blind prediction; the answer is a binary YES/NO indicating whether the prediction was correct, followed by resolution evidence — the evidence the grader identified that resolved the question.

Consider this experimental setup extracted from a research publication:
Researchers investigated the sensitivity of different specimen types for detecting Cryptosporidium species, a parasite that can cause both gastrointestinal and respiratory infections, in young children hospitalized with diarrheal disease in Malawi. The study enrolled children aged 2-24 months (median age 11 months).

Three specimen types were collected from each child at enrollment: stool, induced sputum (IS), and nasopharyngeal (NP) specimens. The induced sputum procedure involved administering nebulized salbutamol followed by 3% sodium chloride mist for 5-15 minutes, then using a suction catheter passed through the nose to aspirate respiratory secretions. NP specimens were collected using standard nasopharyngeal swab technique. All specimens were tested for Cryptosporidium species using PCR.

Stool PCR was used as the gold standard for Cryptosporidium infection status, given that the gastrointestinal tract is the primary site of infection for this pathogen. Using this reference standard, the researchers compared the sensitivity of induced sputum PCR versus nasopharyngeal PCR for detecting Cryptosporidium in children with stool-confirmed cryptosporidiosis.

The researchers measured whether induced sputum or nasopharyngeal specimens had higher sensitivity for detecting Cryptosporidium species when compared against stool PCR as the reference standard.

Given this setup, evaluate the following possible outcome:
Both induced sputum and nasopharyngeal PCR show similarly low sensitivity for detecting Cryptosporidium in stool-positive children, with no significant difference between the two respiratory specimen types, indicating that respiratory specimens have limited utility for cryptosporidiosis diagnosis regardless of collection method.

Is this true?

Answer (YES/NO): NO